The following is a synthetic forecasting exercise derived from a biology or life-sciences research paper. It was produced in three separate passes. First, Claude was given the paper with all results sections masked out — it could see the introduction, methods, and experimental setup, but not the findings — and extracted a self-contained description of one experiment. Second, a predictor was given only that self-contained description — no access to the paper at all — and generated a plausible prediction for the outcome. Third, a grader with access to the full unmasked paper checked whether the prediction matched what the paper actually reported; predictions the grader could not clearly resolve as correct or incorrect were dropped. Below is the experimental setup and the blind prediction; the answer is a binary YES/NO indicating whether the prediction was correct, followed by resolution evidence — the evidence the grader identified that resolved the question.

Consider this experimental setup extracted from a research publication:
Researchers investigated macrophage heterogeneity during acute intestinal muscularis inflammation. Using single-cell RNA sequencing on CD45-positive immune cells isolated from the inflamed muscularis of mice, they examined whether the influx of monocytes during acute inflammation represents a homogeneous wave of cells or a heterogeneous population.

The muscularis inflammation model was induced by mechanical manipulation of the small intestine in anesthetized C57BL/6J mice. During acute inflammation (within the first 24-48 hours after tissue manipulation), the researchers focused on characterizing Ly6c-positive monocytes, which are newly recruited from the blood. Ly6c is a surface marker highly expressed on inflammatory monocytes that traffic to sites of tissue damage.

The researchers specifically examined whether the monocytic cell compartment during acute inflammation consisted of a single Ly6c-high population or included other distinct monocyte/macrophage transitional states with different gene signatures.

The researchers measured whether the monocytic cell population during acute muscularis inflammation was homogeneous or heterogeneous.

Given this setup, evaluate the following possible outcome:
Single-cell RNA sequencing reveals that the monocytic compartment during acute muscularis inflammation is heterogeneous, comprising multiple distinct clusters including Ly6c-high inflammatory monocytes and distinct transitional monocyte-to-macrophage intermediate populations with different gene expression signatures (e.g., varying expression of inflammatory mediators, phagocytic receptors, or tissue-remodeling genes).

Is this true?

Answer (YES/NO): YES